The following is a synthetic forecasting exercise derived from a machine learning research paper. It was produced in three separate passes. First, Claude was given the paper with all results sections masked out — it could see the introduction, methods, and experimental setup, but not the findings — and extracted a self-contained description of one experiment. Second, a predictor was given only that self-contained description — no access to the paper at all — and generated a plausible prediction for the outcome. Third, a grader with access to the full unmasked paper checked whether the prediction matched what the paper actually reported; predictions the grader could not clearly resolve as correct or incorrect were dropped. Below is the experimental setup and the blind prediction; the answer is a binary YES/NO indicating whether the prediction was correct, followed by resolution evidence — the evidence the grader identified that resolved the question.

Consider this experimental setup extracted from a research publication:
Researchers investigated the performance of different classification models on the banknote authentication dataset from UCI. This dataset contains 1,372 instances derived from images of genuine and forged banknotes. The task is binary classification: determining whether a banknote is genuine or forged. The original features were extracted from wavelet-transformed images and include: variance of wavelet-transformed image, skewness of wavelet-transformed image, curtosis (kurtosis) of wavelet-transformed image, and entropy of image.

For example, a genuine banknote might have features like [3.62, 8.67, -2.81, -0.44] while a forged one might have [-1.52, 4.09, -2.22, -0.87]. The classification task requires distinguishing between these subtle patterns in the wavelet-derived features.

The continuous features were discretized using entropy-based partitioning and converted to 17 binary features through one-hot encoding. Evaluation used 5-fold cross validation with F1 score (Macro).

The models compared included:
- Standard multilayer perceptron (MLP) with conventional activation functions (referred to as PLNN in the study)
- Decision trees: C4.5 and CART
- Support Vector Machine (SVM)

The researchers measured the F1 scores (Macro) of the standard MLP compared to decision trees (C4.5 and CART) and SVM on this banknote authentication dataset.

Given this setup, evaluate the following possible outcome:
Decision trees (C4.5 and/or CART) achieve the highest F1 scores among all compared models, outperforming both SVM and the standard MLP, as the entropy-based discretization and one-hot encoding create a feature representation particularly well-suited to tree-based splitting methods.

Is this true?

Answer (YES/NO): NO